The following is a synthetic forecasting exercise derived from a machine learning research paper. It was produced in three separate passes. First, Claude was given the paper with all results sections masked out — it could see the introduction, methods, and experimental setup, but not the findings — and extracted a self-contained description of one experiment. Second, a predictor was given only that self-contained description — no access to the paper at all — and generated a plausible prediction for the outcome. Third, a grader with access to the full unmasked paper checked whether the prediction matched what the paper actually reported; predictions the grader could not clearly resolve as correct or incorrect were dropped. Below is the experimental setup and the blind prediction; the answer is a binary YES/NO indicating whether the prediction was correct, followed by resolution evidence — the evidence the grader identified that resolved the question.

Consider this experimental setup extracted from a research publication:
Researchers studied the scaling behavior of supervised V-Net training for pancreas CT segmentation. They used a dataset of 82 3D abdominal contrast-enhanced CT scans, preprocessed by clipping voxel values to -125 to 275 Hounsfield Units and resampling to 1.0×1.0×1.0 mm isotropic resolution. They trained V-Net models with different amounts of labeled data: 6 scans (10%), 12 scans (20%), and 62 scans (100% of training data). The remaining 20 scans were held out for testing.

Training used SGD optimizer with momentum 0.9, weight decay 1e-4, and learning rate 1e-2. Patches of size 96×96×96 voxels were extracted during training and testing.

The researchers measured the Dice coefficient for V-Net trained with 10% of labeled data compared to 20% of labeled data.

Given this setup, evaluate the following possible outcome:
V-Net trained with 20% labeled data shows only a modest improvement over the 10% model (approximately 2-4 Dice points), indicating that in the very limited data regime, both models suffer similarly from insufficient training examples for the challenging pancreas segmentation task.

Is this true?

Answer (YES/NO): NO